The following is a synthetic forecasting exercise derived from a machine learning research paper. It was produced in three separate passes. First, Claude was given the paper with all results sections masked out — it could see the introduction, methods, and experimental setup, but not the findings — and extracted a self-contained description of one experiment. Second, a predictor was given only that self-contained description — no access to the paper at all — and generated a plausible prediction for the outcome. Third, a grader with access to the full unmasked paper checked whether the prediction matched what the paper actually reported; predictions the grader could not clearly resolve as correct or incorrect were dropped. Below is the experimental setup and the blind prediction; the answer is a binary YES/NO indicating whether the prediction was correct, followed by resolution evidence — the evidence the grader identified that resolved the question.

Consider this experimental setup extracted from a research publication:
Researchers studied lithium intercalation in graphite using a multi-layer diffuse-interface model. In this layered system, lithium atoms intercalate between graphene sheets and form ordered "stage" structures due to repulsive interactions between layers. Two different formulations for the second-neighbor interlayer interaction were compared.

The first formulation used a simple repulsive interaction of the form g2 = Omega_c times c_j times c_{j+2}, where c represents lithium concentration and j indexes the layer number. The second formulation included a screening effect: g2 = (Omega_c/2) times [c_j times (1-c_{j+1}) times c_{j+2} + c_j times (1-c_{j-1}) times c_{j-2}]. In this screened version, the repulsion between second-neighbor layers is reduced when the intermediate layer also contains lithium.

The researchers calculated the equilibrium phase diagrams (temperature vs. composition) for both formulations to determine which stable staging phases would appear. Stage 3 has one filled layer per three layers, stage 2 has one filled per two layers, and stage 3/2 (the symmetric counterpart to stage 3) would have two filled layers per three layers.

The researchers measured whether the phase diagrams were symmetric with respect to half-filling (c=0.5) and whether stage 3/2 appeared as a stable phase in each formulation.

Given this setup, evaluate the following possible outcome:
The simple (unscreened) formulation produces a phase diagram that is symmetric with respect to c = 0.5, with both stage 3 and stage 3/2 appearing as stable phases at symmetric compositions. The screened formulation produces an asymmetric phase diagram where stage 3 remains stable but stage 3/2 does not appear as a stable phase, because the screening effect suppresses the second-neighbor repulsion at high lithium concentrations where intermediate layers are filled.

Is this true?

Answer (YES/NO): YES